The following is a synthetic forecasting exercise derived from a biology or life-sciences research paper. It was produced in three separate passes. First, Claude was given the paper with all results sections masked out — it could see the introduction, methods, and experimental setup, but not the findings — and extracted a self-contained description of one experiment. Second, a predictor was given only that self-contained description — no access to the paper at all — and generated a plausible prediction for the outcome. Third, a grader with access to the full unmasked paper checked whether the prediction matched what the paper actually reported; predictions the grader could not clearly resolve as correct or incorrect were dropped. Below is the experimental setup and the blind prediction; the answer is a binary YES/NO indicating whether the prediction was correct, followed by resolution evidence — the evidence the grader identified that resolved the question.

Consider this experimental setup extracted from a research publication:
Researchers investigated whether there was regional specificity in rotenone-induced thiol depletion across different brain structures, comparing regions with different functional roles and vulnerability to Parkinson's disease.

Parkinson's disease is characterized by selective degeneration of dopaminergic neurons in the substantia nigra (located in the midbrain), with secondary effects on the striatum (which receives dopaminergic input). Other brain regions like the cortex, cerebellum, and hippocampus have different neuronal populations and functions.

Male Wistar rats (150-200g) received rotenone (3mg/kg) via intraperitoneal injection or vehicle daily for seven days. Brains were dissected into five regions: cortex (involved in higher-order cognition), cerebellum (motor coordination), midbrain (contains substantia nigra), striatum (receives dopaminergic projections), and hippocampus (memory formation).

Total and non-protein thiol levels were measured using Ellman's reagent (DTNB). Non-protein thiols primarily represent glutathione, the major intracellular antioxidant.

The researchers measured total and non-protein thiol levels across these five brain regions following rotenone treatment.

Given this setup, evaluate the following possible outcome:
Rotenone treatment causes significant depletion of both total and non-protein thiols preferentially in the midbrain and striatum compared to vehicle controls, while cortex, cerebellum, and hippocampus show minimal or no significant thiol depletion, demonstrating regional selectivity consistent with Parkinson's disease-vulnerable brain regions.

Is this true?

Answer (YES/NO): NO